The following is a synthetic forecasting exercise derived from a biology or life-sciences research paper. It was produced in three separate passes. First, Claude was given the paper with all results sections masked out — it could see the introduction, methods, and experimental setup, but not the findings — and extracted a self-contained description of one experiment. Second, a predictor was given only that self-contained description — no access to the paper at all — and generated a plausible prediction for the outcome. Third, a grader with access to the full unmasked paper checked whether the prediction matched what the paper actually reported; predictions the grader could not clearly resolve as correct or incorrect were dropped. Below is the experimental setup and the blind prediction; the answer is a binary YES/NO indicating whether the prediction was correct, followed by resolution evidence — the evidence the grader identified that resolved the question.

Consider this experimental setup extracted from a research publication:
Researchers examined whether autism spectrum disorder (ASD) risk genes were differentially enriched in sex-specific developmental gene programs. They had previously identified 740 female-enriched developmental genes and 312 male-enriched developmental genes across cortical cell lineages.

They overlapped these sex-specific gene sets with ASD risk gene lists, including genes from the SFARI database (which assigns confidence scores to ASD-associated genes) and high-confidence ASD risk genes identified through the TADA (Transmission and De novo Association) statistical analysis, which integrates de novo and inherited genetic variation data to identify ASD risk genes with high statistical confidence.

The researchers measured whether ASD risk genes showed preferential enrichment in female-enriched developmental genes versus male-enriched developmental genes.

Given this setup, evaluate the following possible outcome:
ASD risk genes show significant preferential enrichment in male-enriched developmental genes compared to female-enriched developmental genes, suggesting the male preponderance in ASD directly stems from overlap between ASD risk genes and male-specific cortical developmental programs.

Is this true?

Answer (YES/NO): NO